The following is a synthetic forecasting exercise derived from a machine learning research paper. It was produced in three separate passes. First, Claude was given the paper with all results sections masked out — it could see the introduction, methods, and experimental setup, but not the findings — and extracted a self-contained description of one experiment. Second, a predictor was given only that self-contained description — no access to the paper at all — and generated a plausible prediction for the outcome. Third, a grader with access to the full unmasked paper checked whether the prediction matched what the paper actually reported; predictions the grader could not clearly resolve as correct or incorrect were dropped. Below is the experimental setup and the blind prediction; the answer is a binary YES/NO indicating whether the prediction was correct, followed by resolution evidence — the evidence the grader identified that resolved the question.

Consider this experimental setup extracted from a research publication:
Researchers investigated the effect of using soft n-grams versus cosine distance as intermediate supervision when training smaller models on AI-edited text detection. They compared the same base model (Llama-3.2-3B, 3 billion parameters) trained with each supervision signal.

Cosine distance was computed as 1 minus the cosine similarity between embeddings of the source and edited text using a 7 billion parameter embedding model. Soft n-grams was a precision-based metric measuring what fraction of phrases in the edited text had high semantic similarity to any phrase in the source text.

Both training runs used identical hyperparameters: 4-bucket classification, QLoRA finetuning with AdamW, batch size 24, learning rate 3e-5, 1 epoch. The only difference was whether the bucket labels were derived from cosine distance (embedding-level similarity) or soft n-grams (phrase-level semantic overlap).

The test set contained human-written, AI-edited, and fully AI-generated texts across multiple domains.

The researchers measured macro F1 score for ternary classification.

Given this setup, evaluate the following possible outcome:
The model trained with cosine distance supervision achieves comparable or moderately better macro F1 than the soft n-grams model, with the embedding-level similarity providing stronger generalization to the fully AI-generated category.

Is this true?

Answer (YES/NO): NO